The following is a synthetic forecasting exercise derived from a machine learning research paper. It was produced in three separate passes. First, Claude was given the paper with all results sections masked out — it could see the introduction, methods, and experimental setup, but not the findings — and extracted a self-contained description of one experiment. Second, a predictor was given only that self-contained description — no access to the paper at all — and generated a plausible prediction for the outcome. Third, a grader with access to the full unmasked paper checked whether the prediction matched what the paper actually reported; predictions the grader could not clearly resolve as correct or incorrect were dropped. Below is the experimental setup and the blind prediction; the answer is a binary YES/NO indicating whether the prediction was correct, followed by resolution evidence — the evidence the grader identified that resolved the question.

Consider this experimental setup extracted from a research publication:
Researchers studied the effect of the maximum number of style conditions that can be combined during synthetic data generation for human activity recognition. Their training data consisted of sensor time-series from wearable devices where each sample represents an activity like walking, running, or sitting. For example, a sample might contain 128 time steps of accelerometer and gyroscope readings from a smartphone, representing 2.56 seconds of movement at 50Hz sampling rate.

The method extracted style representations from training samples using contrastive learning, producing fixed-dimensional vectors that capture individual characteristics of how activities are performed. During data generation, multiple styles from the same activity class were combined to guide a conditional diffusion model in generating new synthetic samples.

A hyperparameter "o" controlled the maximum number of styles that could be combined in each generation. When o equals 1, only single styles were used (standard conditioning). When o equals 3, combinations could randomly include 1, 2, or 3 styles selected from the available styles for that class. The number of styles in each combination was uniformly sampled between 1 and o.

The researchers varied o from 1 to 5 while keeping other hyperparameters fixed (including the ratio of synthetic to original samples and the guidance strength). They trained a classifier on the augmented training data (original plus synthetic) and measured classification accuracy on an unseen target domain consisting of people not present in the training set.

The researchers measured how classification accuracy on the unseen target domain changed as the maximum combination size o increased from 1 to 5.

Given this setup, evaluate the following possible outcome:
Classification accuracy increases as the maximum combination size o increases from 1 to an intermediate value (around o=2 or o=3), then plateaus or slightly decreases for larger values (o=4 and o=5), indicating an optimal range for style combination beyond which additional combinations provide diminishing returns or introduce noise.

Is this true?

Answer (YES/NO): NO